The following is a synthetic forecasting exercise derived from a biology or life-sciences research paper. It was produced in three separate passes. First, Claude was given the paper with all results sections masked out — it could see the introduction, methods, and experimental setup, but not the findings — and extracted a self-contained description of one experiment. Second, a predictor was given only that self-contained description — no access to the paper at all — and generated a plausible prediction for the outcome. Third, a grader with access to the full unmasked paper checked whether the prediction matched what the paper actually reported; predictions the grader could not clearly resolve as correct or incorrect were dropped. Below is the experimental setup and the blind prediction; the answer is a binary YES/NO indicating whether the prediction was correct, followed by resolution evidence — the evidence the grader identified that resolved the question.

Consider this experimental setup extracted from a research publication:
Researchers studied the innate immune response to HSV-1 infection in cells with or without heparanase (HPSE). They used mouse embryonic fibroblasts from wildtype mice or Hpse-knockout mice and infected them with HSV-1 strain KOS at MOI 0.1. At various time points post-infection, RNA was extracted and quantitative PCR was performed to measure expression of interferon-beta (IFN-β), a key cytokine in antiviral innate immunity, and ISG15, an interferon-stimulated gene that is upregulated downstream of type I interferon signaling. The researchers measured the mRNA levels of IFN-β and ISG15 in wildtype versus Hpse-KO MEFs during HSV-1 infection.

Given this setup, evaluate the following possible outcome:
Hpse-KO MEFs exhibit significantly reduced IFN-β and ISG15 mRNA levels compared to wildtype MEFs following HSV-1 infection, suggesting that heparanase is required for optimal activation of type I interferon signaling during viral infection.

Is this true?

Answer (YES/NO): NO